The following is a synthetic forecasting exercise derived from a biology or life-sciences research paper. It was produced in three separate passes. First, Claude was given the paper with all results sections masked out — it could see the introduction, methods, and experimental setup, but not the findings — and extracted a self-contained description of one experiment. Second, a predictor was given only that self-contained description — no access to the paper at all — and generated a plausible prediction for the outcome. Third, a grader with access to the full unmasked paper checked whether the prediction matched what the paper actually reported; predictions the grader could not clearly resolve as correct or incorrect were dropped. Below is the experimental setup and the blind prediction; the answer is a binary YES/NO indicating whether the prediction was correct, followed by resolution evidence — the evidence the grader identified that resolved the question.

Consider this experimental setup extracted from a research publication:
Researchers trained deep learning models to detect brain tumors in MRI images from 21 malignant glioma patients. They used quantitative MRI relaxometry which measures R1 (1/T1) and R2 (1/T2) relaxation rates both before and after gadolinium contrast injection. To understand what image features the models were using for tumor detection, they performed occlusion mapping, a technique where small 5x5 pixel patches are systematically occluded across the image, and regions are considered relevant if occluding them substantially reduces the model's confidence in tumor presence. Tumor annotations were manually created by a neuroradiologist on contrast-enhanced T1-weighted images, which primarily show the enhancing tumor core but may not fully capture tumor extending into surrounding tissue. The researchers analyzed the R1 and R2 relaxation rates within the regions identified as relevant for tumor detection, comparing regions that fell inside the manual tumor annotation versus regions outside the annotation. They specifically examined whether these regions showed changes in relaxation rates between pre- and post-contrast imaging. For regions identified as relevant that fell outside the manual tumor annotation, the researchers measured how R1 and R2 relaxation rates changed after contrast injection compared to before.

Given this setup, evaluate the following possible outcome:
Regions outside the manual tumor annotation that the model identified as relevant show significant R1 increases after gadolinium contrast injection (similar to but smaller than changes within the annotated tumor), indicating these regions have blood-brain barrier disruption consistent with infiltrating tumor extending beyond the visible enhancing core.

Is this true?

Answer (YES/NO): NO